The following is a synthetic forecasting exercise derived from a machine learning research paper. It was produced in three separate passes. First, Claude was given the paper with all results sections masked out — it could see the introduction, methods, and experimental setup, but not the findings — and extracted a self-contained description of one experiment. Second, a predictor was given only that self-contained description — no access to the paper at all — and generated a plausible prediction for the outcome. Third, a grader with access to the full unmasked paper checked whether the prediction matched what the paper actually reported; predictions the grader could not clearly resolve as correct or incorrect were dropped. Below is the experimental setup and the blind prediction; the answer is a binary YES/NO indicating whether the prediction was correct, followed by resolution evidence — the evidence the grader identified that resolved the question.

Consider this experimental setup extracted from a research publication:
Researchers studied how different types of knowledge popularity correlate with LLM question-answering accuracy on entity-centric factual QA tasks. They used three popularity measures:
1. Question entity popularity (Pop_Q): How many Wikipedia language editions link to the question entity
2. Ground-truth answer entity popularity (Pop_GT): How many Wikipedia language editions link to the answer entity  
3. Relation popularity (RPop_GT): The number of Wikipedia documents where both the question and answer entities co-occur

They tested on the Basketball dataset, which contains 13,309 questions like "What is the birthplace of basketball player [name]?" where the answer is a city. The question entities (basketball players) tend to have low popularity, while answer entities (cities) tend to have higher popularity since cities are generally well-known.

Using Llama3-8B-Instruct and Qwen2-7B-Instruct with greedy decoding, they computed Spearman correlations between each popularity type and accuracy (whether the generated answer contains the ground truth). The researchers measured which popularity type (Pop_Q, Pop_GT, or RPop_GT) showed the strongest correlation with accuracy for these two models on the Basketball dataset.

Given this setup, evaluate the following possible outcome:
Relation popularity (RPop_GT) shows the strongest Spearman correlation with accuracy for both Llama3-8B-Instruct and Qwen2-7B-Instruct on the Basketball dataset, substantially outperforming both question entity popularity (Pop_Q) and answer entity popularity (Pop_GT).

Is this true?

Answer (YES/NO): NO